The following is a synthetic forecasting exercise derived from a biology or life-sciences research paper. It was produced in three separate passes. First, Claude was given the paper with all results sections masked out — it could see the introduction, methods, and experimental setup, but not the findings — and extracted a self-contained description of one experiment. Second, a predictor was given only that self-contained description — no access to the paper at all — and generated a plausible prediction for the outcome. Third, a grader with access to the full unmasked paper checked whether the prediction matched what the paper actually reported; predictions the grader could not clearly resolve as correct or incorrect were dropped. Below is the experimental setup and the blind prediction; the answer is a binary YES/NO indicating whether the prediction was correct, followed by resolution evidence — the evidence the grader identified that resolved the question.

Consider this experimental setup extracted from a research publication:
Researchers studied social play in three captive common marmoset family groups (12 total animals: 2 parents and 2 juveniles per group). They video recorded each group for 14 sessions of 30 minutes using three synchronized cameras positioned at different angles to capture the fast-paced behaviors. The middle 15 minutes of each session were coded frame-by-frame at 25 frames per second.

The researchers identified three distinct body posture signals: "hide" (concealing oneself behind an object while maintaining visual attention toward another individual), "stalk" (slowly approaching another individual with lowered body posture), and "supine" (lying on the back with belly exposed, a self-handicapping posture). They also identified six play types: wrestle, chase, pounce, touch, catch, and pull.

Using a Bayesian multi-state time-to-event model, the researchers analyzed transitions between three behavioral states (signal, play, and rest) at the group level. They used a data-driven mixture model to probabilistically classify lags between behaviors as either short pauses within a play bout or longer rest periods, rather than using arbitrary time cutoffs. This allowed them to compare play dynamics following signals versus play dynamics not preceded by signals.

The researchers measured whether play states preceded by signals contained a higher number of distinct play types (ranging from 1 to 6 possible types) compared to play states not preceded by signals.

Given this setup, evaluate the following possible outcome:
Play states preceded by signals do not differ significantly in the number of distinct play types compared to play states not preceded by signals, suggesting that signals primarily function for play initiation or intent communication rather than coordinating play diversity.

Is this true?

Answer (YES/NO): NO